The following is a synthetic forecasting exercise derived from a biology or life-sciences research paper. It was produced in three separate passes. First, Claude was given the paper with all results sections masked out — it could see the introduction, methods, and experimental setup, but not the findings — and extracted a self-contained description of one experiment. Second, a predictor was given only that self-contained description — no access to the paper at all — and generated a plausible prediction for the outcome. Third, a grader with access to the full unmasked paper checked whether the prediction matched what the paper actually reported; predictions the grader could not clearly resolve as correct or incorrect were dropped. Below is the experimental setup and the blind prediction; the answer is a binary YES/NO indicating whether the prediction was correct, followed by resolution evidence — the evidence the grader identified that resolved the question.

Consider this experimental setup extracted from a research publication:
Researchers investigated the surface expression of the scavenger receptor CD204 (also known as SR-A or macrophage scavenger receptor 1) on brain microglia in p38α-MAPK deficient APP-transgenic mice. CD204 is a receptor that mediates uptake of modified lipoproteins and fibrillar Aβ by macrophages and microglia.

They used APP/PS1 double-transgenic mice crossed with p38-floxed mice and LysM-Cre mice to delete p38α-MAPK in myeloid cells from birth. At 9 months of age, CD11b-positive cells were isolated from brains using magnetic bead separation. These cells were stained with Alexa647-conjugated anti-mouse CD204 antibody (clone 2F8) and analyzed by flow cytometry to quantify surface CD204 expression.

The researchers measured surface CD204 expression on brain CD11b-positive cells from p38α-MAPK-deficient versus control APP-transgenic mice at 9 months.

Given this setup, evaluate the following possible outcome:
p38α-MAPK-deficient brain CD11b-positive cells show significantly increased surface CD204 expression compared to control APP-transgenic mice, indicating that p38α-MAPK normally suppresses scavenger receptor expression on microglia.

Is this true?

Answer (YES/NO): YES